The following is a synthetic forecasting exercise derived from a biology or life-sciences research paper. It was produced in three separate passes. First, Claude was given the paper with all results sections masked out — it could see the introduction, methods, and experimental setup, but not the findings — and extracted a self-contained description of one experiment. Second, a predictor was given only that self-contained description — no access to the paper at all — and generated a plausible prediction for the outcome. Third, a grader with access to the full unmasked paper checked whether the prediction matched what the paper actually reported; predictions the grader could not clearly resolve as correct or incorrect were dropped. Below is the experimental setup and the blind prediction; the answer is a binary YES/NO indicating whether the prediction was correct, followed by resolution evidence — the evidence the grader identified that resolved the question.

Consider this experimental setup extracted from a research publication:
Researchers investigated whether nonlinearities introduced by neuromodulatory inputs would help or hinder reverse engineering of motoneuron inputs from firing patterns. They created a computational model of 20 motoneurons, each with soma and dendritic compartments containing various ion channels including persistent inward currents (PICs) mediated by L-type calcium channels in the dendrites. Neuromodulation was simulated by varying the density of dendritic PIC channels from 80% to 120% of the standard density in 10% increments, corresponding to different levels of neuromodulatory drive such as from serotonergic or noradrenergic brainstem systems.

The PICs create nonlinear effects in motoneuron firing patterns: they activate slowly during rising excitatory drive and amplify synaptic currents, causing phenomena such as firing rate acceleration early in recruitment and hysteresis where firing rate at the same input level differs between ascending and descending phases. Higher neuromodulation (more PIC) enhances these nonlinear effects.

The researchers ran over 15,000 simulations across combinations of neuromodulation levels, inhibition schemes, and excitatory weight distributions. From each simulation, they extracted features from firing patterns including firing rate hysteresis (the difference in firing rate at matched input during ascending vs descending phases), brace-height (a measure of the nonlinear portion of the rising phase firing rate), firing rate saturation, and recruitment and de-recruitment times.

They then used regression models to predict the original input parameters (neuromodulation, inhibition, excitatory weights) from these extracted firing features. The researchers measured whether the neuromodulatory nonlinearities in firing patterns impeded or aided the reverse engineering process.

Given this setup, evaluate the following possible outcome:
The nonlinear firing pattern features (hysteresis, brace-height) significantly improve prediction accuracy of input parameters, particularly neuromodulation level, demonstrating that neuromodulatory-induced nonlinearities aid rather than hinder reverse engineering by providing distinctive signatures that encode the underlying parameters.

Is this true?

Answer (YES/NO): YES